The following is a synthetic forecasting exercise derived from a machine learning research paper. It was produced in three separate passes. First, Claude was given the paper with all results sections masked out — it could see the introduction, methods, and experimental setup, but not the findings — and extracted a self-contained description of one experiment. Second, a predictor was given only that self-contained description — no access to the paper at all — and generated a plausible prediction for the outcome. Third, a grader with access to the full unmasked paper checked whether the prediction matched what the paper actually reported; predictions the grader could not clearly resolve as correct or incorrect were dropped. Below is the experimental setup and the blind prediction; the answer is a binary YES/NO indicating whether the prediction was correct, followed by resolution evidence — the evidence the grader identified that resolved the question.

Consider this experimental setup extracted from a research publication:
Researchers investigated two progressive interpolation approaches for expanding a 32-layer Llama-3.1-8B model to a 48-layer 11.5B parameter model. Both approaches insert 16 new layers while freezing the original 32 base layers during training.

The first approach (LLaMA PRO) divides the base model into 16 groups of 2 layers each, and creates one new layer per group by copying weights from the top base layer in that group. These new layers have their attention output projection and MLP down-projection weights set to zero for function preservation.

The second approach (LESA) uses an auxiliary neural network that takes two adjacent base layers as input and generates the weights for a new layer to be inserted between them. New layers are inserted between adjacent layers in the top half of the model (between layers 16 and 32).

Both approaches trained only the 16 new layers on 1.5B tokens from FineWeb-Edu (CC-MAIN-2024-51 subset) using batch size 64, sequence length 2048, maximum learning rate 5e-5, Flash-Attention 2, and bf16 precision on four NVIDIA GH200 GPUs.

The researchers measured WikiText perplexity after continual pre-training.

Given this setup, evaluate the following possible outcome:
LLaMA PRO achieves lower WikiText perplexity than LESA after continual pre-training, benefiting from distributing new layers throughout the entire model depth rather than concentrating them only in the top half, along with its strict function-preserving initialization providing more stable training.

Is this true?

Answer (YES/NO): NO